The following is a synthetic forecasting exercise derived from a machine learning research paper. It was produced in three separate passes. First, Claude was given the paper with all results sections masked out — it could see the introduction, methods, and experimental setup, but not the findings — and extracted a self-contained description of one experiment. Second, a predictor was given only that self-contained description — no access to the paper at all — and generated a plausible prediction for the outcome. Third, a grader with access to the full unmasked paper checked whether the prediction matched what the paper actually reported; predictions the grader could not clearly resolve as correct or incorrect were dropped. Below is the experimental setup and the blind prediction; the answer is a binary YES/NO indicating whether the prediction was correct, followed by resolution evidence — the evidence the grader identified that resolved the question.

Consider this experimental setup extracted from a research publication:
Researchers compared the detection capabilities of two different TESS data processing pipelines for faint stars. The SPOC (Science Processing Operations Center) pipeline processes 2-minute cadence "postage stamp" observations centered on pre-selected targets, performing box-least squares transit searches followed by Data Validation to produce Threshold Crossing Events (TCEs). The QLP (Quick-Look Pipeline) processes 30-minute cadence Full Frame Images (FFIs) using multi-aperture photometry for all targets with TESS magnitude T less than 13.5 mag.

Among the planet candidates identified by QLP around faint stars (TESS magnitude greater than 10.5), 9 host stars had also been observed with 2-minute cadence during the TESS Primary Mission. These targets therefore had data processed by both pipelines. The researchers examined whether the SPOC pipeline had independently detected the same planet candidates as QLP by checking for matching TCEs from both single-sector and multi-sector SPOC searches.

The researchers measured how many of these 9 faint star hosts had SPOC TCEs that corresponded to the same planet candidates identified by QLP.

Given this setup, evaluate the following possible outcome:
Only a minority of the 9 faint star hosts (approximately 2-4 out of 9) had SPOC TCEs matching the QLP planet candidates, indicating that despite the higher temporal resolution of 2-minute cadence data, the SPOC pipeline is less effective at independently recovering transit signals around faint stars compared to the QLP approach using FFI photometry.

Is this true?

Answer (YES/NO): NO